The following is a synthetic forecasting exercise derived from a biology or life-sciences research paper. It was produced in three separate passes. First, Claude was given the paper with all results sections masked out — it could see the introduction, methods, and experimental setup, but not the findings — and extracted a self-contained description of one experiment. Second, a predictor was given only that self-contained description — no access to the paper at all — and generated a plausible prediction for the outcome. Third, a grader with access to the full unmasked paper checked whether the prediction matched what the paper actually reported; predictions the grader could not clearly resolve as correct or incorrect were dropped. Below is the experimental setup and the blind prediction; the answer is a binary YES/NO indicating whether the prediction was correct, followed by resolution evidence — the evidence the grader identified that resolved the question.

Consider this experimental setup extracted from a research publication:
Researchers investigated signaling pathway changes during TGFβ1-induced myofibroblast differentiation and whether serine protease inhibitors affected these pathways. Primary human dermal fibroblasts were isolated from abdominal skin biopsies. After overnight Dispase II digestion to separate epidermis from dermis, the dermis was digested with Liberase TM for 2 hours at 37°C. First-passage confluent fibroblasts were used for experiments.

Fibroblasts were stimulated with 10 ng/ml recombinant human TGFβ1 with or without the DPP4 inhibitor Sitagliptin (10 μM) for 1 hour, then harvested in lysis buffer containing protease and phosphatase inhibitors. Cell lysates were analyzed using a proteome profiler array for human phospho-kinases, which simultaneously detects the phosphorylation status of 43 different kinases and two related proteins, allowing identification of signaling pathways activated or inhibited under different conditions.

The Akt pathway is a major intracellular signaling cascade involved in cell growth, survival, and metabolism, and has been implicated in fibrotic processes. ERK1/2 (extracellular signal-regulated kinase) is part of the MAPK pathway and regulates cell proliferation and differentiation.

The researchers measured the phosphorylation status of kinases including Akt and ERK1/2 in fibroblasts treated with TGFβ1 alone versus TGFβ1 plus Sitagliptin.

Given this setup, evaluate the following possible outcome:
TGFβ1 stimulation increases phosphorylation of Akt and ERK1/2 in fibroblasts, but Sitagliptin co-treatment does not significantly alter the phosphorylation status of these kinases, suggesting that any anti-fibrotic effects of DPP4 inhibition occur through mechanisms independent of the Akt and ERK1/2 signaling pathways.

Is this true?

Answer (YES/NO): YES